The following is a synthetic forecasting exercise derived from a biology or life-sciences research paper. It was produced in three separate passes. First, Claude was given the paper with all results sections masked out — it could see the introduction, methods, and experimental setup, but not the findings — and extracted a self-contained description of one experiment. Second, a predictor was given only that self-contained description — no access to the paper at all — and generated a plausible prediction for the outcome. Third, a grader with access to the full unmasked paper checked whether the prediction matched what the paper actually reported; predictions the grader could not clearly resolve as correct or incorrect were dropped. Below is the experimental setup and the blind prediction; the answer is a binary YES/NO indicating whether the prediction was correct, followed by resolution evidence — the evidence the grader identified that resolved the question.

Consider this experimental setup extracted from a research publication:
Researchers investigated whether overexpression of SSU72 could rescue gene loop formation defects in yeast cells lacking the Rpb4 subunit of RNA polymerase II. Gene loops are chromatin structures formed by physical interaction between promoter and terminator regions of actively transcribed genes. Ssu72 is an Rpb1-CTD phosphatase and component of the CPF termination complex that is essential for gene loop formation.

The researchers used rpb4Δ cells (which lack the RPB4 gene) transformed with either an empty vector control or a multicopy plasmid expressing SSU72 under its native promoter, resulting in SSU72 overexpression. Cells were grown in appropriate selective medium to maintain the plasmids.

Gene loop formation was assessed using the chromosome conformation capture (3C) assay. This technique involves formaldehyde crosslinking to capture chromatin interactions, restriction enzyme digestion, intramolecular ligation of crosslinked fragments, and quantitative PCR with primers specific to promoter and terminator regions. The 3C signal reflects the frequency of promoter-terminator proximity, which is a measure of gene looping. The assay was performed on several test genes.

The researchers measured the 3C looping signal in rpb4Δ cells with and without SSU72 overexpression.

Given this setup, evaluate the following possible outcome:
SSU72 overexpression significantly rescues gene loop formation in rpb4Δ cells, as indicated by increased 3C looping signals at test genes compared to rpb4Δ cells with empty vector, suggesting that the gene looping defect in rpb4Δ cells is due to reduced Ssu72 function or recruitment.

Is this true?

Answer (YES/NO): YES